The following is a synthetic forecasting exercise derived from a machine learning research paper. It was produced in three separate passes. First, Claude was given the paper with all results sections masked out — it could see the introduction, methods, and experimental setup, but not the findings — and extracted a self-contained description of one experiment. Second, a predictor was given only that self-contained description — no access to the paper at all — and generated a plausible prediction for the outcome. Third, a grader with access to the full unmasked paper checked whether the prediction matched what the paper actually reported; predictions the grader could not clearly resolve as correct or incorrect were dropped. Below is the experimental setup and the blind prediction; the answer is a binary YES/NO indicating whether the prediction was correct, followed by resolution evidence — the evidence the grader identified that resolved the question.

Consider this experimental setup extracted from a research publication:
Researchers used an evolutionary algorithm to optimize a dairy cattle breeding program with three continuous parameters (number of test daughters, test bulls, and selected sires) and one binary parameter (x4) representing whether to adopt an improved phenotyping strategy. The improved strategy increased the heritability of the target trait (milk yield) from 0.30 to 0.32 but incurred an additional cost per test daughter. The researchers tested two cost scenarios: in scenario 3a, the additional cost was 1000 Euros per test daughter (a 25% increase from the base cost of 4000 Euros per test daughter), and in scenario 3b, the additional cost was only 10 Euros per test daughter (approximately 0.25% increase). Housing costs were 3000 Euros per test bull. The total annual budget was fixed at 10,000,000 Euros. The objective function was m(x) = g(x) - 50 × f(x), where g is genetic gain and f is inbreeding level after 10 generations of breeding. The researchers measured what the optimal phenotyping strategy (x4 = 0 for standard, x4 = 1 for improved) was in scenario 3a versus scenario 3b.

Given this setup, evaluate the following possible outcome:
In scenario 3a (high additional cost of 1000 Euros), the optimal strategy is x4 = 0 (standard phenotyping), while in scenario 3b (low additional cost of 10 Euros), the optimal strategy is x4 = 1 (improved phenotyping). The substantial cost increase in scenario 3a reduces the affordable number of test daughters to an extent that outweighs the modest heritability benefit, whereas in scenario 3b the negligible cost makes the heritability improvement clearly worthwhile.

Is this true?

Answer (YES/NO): YES